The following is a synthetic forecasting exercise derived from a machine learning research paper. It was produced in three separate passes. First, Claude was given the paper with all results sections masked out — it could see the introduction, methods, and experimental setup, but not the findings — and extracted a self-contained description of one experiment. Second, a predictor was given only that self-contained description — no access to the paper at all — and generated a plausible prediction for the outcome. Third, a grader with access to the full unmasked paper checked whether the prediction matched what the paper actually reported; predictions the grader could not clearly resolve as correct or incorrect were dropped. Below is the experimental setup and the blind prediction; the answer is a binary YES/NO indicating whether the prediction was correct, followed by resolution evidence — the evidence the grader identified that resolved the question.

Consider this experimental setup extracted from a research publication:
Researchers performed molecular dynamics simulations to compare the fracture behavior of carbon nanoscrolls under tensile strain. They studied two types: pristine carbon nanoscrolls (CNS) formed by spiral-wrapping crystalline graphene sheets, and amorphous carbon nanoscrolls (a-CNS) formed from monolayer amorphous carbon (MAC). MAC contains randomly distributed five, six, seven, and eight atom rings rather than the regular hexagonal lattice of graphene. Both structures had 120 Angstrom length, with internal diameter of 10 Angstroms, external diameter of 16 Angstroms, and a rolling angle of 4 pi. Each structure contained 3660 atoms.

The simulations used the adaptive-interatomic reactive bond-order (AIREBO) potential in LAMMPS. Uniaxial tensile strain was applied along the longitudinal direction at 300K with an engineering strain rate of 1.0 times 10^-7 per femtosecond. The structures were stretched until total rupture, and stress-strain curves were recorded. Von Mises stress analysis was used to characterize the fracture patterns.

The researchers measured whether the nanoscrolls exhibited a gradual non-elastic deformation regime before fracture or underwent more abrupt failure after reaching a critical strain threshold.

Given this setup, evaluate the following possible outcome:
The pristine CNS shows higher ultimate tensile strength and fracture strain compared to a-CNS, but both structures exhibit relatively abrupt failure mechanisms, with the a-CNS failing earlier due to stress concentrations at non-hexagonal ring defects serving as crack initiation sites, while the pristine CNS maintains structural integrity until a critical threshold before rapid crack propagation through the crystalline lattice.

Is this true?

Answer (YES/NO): NO